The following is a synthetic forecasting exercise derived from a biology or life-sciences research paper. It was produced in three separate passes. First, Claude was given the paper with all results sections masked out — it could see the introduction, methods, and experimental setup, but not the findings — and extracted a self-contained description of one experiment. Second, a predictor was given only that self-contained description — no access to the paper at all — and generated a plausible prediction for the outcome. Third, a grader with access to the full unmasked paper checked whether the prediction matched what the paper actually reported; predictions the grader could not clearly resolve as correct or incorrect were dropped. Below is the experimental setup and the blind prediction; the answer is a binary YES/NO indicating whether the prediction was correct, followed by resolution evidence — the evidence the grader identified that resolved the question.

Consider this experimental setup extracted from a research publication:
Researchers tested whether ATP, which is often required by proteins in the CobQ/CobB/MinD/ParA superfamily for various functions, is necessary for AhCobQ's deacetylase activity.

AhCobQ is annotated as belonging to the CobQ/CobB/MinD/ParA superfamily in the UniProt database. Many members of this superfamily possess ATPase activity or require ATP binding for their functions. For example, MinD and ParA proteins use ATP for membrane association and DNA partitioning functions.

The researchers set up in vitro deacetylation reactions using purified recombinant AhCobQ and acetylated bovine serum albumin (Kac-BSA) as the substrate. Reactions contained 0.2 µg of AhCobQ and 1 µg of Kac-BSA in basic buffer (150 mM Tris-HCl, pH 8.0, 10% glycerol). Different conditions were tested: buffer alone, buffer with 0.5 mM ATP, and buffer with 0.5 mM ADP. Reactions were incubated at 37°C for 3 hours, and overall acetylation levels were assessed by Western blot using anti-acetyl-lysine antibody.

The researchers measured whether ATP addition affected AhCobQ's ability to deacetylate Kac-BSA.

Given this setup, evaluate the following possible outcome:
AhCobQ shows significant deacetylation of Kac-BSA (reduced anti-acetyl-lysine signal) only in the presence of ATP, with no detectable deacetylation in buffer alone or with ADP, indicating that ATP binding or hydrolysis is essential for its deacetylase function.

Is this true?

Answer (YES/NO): NO